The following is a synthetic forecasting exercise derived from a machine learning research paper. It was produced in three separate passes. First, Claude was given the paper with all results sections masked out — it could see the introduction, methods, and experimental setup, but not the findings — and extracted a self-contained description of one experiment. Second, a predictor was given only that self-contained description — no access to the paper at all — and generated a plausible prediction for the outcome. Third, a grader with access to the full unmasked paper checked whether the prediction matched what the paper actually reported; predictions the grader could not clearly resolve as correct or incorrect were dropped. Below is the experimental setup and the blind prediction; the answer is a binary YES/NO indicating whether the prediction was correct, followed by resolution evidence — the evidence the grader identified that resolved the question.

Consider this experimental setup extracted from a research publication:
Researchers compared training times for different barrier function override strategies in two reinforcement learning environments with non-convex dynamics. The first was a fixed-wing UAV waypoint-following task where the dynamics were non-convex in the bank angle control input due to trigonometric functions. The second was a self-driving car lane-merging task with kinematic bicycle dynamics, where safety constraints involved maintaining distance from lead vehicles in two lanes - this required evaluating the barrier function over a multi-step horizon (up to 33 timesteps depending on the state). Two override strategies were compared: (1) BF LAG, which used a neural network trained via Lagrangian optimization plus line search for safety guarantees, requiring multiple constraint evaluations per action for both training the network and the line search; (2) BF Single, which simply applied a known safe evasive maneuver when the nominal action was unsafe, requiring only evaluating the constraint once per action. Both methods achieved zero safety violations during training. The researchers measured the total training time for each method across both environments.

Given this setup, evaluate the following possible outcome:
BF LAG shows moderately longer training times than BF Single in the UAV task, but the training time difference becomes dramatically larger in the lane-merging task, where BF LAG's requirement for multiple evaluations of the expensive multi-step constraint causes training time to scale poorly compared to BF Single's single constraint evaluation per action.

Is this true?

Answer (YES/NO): NO